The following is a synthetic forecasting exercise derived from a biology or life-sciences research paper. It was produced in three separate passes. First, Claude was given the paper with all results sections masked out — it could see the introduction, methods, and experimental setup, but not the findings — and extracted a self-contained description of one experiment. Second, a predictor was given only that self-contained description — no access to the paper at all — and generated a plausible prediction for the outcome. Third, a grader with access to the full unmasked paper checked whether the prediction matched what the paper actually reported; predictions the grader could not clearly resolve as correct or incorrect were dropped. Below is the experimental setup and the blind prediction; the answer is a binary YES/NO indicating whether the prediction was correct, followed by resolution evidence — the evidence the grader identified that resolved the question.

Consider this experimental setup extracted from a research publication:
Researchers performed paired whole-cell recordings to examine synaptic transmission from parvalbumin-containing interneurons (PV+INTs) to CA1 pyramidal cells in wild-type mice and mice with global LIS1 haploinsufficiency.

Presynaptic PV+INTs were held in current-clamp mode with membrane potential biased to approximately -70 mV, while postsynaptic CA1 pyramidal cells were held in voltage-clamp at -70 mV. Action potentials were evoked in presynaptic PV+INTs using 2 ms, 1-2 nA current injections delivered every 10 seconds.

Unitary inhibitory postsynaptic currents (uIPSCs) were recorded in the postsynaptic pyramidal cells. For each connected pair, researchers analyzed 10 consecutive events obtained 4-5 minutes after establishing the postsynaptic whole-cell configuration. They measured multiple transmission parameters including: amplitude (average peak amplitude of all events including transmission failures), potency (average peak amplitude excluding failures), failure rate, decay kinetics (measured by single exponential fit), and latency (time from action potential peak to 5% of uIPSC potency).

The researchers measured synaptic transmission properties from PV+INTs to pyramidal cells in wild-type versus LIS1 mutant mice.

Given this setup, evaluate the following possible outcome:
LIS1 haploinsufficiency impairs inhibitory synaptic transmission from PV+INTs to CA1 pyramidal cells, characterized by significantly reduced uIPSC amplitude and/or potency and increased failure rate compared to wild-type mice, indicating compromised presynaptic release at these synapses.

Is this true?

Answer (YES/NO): NO